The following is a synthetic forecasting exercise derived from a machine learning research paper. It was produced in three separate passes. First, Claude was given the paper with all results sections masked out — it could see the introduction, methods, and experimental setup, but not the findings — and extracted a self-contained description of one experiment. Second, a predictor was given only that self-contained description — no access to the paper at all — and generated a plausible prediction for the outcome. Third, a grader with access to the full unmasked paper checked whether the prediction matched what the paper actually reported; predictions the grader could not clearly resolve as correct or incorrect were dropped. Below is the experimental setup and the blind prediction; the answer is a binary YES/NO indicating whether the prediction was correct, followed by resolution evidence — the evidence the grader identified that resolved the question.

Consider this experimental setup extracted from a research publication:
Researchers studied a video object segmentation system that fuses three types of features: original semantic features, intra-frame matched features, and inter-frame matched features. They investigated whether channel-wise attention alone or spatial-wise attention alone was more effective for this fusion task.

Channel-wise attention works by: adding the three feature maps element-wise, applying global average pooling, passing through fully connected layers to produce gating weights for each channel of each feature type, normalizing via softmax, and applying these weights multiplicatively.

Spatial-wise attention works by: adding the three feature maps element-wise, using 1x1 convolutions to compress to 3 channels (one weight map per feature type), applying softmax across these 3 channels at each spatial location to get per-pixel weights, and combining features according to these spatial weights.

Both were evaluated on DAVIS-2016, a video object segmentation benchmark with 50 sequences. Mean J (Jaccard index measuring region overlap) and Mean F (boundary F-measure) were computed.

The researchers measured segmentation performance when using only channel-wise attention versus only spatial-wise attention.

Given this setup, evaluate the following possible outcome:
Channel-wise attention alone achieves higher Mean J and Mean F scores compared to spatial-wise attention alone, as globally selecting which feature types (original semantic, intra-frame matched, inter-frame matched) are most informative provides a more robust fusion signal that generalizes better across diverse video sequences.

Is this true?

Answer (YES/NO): YES